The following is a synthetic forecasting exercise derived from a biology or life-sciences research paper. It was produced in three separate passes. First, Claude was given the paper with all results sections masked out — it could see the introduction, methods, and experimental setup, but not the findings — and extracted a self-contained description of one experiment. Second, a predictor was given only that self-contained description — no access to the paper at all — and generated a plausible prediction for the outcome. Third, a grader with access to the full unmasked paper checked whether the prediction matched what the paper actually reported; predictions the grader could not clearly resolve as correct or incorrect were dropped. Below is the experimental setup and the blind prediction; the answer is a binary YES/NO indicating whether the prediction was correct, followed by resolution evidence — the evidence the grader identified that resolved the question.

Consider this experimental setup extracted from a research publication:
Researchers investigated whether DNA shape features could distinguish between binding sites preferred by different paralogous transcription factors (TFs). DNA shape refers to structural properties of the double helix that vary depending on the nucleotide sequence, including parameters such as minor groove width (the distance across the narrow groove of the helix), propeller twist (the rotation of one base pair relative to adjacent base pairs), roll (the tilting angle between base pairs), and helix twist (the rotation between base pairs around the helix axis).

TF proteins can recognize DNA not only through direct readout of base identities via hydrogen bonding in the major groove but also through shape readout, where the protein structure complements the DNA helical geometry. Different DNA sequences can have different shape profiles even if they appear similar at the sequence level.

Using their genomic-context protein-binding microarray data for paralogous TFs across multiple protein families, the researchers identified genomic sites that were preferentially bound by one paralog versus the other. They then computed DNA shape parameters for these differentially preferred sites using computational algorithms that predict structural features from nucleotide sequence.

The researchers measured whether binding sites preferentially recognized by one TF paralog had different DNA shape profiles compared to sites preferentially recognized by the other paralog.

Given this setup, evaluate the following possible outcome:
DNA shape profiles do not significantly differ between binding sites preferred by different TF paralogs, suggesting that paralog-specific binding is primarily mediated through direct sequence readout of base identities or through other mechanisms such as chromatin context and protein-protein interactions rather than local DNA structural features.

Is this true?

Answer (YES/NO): NO